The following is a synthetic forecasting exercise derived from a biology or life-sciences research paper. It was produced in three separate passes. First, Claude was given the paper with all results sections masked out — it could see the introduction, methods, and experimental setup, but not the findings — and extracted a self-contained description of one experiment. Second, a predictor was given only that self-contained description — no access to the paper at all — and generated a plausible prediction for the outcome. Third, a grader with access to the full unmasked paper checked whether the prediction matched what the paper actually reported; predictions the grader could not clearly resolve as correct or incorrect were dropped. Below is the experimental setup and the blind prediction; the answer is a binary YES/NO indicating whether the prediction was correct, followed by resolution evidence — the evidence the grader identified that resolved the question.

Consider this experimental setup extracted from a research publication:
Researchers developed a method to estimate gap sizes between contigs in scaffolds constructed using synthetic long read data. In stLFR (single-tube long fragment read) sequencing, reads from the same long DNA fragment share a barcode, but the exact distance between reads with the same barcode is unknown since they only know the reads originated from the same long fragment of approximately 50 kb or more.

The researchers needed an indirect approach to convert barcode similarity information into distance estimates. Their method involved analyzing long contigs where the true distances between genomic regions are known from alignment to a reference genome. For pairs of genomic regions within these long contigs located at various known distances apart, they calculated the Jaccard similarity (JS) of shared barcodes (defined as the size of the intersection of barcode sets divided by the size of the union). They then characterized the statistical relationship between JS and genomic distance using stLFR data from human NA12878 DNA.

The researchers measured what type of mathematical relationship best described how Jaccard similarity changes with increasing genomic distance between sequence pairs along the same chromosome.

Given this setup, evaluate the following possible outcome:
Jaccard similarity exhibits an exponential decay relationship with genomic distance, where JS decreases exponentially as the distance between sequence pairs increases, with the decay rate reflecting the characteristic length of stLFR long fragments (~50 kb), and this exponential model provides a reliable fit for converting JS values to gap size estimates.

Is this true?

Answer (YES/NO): NO